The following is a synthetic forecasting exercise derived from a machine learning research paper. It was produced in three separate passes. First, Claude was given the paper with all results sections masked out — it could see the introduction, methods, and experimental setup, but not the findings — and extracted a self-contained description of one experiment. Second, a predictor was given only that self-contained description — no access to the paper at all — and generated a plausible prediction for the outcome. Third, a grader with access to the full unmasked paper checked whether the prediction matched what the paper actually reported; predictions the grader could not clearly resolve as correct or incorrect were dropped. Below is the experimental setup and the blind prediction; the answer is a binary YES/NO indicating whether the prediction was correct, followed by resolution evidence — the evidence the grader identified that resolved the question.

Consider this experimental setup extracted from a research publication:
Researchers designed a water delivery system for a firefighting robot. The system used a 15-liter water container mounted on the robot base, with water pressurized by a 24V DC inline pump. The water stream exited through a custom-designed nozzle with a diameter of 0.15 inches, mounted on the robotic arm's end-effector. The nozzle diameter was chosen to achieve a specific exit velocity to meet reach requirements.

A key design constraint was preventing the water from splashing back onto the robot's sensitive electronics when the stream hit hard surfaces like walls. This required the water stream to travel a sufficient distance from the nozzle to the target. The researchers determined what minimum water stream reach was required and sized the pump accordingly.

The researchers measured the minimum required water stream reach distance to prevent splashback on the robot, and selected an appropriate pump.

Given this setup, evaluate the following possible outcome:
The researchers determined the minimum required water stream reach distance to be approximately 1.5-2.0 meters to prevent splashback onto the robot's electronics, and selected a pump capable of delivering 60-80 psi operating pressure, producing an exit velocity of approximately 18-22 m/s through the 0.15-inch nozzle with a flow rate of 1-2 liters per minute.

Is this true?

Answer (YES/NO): NO